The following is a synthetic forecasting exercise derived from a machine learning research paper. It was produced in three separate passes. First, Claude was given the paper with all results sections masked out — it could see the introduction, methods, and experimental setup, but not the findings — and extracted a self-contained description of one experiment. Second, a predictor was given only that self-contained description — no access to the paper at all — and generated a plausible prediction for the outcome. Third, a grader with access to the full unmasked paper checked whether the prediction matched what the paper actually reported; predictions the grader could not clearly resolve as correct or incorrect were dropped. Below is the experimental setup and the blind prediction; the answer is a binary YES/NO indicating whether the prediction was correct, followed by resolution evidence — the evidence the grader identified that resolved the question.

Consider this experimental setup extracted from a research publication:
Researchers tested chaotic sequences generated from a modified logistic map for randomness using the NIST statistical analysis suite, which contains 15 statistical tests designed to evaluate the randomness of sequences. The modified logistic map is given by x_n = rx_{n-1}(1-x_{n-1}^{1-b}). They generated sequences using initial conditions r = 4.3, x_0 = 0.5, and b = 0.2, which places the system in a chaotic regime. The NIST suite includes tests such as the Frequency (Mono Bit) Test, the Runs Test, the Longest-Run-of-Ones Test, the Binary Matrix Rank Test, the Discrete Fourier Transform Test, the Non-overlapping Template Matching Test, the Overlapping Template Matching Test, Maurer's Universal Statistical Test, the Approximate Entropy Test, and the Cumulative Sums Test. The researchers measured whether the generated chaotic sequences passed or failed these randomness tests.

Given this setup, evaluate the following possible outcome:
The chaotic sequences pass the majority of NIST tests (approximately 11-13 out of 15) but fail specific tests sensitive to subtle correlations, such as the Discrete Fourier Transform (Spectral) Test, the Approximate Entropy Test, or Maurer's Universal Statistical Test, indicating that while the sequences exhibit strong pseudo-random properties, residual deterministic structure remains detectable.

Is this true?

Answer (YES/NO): NO